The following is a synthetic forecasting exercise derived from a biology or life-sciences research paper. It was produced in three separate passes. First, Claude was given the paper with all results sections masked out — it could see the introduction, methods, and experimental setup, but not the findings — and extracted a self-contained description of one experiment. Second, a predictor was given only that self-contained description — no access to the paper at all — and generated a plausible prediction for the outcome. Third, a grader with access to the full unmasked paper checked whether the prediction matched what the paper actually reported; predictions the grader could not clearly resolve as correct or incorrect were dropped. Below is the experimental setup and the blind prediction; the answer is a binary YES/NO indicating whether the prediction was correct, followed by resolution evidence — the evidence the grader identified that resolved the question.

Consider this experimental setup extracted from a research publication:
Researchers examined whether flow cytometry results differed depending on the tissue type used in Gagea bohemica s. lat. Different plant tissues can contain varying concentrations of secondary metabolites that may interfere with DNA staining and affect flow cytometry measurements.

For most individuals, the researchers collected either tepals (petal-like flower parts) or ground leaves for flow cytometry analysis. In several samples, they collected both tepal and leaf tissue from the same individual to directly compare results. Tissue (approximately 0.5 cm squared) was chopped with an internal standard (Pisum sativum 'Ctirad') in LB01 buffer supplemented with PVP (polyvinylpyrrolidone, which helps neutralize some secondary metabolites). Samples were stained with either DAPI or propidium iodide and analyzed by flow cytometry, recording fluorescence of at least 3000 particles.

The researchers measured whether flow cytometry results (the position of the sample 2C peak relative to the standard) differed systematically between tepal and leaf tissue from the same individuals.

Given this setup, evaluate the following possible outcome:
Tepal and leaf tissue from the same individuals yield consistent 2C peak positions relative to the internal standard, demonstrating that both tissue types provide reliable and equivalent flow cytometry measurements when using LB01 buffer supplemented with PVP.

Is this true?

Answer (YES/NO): YES